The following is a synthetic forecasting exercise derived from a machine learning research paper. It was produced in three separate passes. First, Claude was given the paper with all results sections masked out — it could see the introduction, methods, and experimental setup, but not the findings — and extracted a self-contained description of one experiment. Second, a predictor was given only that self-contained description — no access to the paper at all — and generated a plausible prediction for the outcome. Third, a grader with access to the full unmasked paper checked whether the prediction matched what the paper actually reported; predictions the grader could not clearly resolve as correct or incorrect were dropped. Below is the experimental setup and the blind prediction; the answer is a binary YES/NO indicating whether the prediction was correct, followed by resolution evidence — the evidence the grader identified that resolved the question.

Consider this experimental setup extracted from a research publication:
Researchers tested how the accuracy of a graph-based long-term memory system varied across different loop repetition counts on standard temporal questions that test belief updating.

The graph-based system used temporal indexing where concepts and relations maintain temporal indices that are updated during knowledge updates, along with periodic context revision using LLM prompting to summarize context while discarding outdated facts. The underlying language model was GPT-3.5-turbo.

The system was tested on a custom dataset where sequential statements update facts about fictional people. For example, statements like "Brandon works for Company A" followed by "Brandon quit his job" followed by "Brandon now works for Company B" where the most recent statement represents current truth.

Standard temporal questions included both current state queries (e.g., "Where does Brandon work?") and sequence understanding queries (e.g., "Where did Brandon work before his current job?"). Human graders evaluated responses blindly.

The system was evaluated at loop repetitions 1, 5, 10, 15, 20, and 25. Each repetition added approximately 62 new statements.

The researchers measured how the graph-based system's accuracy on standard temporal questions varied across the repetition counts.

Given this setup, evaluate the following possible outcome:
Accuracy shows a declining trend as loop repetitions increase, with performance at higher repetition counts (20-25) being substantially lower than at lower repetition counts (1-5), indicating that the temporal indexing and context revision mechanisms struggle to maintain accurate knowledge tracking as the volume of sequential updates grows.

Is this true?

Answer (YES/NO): NO